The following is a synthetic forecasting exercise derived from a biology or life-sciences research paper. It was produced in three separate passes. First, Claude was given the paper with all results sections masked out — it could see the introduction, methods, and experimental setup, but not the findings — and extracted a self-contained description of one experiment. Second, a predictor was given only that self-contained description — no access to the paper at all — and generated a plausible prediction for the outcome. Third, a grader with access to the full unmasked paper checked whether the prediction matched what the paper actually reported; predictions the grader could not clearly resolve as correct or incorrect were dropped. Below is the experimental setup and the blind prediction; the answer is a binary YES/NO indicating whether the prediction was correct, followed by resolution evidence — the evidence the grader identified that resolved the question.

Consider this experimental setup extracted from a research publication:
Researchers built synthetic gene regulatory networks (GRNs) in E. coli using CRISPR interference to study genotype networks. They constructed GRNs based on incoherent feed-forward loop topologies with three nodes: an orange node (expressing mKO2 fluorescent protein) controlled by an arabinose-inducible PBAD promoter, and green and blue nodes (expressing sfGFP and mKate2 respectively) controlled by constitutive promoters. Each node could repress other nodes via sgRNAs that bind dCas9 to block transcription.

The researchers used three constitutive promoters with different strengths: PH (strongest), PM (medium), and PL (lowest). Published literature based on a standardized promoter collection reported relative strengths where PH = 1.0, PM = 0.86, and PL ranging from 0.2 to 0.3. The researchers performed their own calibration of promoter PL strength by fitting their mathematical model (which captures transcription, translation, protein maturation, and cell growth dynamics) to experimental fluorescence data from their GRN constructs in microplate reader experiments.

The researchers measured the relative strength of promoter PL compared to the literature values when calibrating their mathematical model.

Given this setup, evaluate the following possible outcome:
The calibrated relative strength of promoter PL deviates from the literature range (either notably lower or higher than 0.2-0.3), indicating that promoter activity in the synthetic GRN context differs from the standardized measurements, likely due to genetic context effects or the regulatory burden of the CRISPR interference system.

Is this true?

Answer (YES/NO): YES